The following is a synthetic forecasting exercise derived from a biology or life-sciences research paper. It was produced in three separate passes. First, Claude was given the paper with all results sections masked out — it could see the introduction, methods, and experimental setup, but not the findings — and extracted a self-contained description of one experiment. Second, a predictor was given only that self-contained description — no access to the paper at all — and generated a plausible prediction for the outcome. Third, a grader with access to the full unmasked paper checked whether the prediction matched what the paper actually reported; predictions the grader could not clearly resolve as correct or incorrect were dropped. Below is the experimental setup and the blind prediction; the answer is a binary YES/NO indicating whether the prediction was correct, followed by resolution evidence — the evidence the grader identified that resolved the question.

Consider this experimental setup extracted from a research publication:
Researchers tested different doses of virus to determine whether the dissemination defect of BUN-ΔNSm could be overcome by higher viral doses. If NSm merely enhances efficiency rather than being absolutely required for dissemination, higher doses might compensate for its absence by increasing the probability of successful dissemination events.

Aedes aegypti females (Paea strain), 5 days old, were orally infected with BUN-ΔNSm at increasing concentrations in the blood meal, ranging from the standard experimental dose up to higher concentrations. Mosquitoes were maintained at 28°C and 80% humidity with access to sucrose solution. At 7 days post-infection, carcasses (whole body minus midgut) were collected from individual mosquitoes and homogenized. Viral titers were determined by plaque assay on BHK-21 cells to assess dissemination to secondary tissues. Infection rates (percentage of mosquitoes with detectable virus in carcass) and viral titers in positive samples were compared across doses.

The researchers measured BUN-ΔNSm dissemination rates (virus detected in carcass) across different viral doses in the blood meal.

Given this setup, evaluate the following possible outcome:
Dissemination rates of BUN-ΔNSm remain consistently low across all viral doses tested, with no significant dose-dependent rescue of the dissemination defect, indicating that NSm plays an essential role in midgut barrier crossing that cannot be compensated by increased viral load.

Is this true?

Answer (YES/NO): YES